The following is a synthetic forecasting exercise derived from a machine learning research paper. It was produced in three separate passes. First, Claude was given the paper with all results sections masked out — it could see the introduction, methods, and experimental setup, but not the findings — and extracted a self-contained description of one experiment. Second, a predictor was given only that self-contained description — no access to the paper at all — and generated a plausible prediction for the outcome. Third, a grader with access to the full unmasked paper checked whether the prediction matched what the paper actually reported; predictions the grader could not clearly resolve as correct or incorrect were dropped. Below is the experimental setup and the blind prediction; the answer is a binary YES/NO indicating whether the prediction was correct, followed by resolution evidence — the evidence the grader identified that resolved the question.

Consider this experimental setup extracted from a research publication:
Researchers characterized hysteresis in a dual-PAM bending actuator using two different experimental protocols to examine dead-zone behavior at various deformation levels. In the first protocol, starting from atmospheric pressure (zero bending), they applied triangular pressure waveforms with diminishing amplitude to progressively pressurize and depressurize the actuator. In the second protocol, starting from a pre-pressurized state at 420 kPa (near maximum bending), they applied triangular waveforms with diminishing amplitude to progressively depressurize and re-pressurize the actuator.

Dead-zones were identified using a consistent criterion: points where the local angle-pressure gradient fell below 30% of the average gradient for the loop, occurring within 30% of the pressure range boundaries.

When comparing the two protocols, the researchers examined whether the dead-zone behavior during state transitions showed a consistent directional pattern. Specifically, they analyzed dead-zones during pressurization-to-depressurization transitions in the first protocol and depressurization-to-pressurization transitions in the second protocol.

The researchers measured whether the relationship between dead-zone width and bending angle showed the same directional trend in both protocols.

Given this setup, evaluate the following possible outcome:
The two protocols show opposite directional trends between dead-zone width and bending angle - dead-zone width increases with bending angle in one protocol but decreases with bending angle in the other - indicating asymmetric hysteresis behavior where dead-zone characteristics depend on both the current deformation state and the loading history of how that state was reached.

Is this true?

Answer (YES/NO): YES